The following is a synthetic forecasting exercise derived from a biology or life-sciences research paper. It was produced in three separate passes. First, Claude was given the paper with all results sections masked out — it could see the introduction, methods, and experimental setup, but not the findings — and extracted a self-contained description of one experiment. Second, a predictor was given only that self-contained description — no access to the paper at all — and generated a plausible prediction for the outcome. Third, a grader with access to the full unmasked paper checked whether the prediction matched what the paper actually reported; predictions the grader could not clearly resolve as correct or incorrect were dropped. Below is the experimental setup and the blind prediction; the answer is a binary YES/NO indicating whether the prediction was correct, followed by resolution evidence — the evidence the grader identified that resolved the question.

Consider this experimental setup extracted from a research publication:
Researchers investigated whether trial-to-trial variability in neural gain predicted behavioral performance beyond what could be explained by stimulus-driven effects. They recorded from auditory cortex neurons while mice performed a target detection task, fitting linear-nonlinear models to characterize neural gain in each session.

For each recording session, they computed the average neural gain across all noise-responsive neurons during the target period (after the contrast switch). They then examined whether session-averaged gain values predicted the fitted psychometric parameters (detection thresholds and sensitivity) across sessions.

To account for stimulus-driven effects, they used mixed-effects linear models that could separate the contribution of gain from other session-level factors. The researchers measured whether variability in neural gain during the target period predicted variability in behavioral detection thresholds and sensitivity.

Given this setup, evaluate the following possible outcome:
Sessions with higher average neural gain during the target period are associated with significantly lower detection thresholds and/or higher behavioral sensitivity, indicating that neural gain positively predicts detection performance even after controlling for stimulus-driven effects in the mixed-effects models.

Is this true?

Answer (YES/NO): YES